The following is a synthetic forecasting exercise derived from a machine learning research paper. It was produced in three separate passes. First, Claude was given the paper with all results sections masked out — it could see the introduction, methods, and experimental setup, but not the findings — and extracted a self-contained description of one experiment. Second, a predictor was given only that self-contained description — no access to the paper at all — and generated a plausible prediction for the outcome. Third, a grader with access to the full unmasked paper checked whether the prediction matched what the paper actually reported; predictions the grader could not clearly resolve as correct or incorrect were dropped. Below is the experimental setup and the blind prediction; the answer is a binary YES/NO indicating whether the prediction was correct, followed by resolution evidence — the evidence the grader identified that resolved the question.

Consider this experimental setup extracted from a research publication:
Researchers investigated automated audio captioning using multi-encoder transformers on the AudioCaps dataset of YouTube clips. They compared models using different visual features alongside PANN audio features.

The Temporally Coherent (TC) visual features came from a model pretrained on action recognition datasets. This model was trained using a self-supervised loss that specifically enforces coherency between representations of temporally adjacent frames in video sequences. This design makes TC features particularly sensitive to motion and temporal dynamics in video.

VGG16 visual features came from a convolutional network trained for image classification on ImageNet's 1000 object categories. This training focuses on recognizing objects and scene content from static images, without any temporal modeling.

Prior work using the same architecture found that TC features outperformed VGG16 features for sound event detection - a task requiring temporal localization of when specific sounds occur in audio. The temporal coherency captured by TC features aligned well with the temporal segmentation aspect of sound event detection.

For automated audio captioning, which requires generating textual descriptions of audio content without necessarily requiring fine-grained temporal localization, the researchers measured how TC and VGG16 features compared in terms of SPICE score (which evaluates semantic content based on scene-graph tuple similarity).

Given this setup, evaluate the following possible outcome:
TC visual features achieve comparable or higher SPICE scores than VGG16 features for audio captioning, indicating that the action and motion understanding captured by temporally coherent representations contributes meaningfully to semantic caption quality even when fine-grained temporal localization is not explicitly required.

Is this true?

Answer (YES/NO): NO